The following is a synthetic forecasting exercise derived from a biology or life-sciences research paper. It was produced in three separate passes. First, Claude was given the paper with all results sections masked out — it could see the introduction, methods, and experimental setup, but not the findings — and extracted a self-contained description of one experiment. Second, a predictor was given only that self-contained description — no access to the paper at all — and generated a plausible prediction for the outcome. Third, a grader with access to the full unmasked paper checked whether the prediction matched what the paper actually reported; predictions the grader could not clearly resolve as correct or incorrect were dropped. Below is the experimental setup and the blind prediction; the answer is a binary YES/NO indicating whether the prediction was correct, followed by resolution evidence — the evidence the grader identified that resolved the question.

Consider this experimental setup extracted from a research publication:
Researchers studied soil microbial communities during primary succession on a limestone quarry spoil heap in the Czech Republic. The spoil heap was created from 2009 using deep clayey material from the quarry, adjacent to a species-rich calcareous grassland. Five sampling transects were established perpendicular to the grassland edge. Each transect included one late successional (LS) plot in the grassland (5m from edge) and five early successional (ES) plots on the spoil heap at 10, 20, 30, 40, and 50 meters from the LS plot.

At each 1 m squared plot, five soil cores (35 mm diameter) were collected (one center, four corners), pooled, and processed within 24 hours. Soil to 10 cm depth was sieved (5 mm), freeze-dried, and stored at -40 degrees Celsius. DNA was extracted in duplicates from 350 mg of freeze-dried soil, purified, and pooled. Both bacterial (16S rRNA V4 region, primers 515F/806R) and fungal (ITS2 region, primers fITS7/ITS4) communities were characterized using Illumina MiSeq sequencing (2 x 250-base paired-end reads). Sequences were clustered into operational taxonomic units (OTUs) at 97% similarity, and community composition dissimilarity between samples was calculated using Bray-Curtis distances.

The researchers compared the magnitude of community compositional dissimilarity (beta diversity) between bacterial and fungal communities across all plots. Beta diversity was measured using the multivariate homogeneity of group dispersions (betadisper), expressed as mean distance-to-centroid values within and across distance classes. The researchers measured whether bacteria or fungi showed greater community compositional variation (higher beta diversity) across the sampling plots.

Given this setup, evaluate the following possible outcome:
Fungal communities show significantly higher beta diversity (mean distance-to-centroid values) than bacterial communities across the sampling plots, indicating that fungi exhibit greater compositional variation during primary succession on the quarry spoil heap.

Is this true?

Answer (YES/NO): YES